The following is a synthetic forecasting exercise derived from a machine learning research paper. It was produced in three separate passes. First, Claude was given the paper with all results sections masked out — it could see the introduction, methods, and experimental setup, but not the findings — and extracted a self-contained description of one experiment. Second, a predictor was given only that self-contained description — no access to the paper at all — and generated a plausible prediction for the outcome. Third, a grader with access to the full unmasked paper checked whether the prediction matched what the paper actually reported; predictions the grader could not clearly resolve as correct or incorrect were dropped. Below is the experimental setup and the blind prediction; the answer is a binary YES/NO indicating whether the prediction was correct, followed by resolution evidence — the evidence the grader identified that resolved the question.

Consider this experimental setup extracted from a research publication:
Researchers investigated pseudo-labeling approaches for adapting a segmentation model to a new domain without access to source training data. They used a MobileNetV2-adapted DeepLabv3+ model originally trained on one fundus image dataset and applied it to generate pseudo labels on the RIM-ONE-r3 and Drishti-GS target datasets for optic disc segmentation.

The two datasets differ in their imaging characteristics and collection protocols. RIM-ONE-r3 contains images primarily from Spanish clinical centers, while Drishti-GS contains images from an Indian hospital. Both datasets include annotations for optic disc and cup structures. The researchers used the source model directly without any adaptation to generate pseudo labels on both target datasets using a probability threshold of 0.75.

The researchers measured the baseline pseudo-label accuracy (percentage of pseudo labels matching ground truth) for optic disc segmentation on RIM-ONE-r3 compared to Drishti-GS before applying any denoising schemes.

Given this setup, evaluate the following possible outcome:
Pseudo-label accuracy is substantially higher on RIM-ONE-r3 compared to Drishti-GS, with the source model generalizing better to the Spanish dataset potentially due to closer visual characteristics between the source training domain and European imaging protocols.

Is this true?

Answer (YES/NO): NO